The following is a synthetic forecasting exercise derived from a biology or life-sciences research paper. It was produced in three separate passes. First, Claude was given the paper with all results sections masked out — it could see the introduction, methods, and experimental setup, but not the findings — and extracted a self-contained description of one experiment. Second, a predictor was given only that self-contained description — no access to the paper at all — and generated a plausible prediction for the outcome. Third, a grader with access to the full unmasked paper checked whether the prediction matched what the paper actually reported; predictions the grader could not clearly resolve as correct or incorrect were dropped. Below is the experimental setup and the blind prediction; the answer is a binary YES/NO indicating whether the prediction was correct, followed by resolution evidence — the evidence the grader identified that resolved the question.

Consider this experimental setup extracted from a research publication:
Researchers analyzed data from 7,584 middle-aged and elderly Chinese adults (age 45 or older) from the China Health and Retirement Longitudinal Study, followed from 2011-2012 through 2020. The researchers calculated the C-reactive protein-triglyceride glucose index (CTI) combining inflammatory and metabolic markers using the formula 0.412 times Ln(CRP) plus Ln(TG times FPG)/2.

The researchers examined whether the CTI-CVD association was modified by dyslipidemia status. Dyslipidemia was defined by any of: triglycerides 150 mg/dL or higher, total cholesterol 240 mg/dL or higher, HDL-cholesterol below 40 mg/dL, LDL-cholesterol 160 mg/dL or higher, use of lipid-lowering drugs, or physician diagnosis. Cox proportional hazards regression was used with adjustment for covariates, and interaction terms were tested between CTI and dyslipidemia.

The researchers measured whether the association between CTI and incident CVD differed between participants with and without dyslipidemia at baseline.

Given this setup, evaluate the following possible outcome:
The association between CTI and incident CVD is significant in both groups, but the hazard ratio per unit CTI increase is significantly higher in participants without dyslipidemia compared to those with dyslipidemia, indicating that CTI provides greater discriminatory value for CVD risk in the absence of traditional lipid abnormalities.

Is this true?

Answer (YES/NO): NO